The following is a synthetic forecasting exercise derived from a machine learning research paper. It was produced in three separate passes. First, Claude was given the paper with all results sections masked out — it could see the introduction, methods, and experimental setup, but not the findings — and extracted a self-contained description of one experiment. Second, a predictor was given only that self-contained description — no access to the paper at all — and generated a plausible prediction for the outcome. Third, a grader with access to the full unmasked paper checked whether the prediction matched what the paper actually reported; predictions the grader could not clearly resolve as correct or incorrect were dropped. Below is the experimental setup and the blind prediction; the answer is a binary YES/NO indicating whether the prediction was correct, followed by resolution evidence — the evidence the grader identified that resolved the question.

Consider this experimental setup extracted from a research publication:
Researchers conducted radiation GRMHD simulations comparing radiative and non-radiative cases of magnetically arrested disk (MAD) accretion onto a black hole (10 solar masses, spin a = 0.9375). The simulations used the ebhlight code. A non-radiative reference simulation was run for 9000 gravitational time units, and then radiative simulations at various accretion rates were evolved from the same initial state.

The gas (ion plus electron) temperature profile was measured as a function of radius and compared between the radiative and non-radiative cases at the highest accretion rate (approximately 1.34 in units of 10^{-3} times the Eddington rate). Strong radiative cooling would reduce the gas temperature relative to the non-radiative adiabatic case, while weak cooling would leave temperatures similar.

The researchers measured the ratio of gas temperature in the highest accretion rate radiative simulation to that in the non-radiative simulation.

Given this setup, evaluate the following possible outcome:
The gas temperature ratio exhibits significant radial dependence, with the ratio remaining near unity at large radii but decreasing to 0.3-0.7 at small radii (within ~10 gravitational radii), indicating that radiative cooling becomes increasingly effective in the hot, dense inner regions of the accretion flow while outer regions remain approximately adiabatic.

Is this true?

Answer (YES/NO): NO